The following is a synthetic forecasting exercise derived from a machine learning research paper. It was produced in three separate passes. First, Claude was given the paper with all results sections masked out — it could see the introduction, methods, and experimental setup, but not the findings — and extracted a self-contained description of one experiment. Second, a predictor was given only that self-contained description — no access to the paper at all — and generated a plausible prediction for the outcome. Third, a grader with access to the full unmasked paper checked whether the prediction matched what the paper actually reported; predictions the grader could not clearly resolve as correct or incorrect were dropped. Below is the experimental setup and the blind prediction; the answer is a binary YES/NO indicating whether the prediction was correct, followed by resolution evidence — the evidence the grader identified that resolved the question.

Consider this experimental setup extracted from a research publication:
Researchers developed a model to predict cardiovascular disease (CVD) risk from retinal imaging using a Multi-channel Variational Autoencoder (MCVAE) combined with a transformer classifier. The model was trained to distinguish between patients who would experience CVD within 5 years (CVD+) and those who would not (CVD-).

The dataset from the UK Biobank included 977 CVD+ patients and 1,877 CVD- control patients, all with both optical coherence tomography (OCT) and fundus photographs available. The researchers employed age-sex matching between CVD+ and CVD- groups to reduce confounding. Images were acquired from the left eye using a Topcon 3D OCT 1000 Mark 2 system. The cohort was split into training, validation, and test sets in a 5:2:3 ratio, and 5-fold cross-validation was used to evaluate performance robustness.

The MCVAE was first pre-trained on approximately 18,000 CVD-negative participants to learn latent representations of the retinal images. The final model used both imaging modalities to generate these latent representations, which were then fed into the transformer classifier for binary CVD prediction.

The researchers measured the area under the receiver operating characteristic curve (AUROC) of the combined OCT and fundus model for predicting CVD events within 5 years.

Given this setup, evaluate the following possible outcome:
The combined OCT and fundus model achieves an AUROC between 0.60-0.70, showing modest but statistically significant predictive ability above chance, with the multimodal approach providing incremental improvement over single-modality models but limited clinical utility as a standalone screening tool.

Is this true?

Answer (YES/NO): NO